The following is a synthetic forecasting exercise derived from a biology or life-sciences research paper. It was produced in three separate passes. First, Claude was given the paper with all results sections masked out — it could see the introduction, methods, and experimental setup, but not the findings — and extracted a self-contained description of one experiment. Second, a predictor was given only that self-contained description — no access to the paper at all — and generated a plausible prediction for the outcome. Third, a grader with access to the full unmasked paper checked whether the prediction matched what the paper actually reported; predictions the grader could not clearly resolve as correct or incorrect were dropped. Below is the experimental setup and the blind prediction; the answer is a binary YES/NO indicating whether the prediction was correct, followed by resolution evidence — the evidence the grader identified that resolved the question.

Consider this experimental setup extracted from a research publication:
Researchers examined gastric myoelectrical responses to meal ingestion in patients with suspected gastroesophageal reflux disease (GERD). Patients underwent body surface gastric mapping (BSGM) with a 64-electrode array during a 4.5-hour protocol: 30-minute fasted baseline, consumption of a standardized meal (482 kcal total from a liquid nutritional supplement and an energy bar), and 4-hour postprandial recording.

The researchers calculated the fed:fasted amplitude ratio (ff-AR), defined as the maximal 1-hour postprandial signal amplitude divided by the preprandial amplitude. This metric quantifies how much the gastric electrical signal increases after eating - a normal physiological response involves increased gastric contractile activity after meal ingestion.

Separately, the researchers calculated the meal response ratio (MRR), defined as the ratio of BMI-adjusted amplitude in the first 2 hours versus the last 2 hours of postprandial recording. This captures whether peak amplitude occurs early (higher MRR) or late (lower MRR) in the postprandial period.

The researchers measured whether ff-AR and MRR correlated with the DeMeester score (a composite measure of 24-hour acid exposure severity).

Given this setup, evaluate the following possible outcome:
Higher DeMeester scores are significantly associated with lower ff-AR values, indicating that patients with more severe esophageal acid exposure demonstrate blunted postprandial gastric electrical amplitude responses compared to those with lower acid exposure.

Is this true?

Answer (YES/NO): NO